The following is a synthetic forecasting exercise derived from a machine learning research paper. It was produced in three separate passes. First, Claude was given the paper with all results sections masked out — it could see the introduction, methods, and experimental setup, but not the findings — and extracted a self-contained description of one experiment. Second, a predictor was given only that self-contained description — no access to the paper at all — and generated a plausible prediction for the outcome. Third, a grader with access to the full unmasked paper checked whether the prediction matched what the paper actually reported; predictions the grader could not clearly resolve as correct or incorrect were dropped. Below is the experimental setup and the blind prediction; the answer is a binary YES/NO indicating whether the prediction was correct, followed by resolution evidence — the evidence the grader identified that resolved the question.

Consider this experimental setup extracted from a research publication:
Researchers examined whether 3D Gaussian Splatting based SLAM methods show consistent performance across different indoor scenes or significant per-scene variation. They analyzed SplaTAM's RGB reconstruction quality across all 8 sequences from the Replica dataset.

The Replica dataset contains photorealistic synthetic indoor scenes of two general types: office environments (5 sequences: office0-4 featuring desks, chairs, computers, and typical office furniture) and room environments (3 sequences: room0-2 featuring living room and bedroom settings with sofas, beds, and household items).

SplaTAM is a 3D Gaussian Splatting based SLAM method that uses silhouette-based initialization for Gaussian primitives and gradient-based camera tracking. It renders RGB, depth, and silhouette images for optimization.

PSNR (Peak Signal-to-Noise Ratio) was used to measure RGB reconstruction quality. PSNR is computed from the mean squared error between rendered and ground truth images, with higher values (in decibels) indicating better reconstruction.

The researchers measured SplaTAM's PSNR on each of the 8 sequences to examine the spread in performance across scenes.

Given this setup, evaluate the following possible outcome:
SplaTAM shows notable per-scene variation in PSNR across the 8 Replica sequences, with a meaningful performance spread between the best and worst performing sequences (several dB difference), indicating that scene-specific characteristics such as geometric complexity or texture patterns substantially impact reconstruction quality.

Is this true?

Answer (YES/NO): YES